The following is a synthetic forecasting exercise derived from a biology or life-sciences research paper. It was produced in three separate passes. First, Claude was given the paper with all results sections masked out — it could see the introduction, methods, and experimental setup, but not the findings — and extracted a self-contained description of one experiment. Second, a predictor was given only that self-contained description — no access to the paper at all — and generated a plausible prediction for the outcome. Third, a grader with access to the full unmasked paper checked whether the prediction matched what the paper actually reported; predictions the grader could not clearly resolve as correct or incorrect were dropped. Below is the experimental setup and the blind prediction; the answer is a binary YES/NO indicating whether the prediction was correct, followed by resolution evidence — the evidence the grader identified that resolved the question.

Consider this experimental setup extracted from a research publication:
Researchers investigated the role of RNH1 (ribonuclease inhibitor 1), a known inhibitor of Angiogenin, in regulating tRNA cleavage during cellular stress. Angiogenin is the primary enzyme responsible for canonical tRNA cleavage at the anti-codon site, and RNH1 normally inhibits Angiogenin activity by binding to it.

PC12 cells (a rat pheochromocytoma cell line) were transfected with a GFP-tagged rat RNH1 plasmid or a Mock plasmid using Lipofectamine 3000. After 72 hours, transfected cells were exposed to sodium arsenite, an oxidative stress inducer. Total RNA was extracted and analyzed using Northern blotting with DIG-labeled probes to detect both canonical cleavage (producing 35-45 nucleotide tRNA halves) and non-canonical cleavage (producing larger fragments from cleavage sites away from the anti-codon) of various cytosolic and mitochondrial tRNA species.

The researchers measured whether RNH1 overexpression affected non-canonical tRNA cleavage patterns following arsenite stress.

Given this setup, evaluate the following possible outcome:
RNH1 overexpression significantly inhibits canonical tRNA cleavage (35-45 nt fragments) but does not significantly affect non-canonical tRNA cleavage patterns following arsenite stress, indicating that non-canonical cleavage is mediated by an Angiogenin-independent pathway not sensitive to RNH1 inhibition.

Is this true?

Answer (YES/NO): NO